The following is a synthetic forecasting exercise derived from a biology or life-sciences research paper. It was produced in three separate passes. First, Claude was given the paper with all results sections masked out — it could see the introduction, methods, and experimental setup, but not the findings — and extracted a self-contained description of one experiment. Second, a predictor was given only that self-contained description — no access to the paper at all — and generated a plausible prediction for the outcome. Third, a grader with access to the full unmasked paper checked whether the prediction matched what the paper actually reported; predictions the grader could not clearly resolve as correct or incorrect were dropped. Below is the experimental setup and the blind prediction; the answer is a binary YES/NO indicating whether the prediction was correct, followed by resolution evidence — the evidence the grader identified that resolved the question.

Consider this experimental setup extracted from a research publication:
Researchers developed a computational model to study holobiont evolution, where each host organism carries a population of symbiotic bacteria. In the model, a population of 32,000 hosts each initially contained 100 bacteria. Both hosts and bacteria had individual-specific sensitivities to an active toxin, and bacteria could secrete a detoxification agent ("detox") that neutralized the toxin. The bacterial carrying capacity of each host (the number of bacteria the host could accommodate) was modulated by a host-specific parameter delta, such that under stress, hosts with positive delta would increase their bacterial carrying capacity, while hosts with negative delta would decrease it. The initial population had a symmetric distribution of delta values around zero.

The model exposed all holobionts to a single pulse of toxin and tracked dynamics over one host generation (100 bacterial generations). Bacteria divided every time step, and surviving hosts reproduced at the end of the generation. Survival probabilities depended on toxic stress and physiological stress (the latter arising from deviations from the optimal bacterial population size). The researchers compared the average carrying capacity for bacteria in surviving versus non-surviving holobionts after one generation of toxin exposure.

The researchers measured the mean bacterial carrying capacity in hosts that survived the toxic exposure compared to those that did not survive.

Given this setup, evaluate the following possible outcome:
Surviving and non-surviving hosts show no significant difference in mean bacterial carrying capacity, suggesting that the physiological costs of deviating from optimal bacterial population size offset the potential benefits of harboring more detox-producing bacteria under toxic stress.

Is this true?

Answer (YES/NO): NO